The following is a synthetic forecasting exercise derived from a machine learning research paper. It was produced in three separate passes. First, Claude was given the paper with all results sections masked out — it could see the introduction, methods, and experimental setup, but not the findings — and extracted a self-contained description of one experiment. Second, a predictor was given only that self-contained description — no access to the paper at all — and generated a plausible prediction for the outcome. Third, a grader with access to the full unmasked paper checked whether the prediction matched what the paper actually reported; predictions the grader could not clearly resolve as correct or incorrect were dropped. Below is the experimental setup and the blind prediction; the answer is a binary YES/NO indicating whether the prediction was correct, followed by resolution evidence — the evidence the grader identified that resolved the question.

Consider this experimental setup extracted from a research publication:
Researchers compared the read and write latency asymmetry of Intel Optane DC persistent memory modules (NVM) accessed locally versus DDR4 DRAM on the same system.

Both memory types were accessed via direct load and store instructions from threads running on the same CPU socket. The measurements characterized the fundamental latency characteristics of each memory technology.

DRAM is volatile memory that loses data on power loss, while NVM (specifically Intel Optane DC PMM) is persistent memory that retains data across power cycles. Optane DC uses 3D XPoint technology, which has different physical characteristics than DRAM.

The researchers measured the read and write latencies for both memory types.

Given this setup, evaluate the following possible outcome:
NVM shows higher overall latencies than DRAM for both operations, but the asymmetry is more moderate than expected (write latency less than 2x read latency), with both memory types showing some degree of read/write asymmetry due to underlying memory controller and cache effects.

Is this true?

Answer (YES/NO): NO